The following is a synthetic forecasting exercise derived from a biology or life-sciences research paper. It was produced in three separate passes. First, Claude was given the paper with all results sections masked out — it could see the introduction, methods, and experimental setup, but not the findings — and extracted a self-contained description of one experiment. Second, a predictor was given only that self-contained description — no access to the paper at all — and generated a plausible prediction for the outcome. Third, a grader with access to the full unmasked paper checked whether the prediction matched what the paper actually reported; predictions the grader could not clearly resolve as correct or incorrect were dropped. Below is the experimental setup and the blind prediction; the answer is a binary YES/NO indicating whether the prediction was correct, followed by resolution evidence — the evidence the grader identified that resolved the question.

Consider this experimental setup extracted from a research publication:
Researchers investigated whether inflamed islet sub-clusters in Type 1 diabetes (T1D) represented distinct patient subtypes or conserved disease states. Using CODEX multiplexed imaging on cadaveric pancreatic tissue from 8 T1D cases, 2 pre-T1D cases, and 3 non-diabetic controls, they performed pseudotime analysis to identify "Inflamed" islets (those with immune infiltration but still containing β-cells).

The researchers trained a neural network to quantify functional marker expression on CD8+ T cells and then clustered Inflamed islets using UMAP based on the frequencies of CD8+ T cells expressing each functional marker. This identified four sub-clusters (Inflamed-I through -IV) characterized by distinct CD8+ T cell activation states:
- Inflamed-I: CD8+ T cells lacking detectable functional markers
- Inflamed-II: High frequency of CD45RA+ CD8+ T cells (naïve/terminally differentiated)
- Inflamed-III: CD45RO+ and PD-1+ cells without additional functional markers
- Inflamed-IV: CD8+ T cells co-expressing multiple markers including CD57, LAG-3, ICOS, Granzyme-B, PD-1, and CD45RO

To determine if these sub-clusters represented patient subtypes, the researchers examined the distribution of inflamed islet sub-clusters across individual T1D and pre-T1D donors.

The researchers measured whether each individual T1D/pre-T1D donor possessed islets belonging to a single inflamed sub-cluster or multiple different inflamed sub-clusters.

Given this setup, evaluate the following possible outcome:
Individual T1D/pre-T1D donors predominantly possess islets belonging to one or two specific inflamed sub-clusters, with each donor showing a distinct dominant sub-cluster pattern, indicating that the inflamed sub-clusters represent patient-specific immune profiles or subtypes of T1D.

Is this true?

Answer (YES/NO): NO